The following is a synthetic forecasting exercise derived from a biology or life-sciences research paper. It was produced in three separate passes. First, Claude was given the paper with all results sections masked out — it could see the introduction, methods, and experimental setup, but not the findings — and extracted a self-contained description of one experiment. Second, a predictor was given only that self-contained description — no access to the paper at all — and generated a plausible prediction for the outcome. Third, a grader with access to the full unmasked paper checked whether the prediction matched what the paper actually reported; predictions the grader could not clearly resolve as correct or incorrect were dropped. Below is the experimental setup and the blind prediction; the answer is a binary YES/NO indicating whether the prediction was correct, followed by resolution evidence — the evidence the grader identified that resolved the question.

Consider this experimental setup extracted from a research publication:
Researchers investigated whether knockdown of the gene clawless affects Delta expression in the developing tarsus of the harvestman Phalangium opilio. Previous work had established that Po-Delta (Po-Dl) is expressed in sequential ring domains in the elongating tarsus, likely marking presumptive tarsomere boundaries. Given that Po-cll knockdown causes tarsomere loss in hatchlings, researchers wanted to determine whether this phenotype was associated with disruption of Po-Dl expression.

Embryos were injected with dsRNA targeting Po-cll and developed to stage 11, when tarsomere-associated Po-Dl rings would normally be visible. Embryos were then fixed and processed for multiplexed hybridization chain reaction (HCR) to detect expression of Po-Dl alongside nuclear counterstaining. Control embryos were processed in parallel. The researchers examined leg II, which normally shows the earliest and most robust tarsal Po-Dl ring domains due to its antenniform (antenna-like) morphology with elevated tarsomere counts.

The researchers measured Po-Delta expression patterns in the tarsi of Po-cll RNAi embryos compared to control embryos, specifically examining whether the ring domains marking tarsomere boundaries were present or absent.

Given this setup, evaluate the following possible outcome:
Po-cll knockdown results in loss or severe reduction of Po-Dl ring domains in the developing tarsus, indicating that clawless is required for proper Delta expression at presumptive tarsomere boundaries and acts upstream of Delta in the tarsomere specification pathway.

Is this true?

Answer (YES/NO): YES